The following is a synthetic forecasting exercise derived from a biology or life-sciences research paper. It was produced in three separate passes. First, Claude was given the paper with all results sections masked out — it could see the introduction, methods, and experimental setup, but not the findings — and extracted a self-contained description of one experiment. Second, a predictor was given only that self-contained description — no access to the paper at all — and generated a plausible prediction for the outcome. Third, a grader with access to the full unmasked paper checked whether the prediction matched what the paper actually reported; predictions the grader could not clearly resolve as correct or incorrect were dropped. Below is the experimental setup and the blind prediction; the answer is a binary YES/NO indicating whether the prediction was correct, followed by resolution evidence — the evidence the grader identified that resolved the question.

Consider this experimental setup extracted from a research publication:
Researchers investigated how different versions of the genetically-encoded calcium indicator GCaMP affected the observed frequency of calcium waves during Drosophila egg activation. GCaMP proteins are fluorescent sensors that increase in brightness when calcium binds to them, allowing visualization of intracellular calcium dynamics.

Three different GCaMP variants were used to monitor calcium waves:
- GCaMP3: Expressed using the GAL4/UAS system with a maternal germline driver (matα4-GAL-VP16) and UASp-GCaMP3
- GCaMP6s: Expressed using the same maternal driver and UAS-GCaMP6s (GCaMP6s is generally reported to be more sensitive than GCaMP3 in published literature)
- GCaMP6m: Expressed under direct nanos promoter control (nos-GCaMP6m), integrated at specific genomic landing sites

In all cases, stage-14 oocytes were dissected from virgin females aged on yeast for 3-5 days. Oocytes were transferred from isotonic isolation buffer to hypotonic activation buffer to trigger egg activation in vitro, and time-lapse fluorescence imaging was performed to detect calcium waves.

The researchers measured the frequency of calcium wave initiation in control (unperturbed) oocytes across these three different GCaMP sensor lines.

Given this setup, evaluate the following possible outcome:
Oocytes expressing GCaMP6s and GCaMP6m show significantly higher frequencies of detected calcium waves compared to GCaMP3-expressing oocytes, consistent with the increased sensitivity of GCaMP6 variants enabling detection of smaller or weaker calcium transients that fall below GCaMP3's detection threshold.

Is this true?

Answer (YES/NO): NO